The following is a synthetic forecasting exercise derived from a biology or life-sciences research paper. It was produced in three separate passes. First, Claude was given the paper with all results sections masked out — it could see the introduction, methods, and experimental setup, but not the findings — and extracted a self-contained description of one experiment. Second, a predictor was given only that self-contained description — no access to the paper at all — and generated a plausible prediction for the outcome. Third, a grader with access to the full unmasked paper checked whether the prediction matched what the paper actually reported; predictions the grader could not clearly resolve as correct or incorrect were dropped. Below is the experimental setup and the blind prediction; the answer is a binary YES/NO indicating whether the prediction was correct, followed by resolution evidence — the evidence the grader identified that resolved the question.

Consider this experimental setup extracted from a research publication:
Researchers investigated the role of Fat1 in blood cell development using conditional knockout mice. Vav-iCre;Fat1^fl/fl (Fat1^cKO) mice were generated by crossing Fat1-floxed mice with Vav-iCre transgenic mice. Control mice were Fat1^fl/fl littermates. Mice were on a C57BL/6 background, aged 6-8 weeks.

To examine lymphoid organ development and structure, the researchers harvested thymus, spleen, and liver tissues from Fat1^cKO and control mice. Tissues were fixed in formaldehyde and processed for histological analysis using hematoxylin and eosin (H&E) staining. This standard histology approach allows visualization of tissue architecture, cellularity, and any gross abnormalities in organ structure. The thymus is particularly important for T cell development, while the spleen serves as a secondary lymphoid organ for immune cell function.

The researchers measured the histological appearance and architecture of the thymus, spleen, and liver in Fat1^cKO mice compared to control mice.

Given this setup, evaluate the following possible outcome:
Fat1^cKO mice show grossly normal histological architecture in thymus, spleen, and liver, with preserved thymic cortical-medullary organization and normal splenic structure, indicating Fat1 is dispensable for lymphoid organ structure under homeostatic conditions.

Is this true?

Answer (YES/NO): YES